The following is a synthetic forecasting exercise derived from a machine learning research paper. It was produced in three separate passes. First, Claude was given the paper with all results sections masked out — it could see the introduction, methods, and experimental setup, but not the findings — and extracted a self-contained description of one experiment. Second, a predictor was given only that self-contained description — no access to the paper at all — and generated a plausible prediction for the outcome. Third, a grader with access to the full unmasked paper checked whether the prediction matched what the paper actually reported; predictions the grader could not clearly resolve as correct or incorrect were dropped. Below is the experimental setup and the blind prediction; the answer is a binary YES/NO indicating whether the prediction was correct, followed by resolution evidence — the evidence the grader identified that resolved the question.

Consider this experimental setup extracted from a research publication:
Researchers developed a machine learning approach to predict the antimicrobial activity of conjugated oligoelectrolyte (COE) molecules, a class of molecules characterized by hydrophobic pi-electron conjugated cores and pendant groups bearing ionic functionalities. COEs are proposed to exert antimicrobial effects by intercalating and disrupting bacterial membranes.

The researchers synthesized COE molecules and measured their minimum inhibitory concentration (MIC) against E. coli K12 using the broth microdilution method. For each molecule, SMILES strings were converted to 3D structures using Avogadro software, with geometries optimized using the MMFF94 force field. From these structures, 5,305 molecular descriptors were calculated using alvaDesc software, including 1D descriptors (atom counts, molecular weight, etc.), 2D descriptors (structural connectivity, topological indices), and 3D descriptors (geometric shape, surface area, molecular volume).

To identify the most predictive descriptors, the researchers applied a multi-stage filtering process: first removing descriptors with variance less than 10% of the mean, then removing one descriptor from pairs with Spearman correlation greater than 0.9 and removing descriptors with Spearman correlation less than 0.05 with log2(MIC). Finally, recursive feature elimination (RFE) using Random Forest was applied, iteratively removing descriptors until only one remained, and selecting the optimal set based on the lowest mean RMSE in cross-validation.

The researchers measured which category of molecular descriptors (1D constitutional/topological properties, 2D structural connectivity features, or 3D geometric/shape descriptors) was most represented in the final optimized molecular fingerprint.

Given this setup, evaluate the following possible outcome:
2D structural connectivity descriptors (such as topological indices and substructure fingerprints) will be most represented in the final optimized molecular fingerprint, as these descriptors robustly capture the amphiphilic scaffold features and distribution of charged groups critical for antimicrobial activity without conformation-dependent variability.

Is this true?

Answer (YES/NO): NO